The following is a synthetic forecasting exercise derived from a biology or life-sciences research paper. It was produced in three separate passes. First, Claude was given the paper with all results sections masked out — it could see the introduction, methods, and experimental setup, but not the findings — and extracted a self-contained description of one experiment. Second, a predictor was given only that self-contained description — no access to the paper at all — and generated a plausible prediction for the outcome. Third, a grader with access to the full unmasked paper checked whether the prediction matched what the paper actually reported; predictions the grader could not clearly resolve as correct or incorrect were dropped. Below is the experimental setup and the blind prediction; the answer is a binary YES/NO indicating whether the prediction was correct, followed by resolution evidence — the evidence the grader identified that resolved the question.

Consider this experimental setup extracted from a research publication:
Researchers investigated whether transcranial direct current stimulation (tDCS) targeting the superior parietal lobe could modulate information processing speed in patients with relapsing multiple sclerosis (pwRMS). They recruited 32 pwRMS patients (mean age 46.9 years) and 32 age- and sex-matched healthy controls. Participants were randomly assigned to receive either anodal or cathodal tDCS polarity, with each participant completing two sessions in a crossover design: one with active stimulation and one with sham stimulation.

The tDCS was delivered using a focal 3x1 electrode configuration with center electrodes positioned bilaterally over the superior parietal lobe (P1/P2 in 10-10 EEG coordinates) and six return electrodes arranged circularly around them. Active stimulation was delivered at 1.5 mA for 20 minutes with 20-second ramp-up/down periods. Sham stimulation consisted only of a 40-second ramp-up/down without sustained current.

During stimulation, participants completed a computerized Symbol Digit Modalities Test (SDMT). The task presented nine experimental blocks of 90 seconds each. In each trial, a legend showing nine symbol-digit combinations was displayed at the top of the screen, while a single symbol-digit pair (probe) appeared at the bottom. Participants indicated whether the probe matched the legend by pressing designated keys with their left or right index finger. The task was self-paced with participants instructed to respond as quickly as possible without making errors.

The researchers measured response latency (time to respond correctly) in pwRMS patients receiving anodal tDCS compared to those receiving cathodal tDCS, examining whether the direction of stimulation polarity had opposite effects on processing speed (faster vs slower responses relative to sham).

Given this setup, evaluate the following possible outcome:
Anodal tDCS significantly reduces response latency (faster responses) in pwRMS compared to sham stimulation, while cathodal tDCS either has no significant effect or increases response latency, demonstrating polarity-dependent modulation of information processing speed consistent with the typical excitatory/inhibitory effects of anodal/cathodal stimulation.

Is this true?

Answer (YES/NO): NO